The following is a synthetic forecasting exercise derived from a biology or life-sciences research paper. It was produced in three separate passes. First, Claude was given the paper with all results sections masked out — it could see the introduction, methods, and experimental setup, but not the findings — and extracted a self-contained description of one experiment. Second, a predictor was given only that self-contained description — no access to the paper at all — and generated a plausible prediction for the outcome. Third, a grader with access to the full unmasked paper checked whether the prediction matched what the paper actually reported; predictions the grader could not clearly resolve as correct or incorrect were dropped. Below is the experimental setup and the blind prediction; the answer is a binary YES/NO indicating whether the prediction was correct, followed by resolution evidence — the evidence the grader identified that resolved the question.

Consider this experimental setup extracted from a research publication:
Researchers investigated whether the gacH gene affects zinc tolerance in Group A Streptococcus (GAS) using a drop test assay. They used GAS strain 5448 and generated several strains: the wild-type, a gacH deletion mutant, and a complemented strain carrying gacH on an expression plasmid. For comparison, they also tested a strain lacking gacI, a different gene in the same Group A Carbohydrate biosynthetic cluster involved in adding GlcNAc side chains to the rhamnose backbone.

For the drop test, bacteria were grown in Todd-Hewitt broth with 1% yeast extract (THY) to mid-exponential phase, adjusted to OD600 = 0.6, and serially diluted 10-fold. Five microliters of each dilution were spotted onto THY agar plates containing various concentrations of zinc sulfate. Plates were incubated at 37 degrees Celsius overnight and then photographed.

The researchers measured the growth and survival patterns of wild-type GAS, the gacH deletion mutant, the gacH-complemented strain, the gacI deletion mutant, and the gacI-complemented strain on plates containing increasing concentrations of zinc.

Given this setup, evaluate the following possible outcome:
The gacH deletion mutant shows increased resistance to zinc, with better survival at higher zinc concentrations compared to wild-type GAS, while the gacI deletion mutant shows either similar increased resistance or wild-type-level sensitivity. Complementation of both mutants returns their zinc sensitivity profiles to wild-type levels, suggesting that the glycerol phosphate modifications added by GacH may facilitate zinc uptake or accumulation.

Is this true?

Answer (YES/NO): NO